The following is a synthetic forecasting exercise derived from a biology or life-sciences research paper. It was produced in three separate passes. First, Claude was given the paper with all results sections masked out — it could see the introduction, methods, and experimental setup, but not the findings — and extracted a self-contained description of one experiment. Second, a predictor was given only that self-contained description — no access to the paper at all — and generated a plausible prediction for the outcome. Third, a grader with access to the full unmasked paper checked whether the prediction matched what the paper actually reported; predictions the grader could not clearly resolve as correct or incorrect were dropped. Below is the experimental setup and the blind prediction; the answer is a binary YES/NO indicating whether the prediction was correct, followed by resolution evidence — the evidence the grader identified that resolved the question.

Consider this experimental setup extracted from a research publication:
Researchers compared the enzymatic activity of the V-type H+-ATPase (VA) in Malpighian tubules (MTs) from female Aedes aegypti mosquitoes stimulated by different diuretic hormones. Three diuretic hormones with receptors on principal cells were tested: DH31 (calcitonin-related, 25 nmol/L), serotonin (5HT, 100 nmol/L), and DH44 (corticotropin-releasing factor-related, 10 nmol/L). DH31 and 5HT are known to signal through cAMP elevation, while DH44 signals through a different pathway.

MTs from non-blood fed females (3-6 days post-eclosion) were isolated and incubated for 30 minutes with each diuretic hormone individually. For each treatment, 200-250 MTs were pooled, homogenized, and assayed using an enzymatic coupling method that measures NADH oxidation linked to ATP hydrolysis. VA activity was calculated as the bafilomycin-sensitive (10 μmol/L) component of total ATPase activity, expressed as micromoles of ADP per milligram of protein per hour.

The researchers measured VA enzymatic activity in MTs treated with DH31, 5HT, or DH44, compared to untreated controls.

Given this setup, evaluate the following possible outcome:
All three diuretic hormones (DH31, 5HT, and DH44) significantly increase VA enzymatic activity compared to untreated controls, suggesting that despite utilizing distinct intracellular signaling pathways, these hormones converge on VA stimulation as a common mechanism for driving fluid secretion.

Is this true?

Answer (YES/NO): NO